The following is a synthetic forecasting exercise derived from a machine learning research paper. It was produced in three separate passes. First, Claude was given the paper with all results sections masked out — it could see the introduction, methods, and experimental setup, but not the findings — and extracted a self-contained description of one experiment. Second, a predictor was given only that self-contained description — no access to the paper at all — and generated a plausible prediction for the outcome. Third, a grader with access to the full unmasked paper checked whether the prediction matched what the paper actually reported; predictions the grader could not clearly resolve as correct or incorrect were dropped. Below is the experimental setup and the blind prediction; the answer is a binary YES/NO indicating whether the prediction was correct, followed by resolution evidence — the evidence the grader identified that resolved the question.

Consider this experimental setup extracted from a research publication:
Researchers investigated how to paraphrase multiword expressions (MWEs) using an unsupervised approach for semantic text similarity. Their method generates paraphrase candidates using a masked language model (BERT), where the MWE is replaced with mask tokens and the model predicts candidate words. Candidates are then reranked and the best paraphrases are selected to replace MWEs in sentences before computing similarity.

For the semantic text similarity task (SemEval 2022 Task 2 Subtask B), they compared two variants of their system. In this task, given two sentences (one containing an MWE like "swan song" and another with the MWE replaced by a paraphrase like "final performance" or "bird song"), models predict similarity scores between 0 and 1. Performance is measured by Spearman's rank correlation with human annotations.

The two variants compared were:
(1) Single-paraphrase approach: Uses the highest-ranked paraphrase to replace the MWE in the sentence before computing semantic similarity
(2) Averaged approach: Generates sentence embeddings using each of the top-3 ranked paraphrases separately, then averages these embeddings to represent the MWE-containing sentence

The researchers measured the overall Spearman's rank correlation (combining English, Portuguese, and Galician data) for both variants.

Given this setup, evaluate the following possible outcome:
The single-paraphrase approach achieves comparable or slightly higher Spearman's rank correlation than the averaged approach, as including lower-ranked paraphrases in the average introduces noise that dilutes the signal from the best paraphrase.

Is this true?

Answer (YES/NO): NO